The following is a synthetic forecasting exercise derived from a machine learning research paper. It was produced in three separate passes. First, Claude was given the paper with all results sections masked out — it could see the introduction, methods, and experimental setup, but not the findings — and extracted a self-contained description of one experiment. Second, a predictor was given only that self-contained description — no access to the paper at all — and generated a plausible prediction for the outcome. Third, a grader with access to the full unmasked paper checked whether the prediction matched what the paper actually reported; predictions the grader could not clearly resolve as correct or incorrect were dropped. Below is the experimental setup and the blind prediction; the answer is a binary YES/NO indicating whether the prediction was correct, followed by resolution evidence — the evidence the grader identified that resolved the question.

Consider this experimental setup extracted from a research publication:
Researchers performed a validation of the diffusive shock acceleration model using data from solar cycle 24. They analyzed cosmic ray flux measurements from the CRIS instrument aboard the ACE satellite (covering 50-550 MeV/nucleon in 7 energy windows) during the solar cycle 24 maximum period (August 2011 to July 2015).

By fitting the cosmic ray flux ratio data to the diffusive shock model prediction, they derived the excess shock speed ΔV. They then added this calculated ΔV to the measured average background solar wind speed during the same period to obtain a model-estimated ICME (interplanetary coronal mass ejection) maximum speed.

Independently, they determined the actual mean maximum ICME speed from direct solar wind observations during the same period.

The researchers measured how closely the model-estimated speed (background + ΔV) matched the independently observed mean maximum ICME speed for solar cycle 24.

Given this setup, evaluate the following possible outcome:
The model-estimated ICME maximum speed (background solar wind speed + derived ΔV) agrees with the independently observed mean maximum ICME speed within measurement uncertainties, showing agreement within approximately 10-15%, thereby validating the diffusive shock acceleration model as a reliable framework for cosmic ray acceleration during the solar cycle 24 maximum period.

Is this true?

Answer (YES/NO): YES